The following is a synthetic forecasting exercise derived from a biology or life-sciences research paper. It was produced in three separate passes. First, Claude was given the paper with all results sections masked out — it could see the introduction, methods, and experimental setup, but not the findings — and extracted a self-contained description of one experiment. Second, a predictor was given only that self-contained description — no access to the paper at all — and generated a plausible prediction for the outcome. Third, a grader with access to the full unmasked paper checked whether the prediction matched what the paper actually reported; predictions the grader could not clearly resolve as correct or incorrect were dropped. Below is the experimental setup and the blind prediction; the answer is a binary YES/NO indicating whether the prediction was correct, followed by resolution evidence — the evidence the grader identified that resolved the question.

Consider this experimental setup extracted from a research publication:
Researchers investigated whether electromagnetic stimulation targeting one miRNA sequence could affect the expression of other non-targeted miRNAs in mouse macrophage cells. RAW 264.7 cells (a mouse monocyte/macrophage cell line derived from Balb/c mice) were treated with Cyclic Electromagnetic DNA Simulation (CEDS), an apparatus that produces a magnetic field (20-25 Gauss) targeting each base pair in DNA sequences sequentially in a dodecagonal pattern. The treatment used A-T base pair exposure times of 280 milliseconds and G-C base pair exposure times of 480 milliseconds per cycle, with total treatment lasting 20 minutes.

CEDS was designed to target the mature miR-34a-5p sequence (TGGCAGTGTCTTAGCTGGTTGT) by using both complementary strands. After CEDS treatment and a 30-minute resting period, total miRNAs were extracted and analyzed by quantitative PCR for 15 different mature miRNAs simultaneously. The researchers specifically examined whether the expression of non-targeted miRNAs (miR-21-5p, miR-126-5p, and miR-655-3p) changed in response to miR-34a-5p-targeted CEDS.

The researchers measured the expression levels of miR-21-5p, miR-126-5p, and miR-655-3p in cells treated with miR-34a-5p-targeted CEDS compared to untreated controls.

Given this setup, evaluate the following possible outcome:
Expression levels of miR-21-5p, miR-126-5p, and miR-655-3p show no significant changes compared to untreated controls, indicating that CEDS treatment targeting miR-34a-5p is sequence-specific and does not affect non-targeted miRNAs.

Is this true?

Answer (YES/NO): NO